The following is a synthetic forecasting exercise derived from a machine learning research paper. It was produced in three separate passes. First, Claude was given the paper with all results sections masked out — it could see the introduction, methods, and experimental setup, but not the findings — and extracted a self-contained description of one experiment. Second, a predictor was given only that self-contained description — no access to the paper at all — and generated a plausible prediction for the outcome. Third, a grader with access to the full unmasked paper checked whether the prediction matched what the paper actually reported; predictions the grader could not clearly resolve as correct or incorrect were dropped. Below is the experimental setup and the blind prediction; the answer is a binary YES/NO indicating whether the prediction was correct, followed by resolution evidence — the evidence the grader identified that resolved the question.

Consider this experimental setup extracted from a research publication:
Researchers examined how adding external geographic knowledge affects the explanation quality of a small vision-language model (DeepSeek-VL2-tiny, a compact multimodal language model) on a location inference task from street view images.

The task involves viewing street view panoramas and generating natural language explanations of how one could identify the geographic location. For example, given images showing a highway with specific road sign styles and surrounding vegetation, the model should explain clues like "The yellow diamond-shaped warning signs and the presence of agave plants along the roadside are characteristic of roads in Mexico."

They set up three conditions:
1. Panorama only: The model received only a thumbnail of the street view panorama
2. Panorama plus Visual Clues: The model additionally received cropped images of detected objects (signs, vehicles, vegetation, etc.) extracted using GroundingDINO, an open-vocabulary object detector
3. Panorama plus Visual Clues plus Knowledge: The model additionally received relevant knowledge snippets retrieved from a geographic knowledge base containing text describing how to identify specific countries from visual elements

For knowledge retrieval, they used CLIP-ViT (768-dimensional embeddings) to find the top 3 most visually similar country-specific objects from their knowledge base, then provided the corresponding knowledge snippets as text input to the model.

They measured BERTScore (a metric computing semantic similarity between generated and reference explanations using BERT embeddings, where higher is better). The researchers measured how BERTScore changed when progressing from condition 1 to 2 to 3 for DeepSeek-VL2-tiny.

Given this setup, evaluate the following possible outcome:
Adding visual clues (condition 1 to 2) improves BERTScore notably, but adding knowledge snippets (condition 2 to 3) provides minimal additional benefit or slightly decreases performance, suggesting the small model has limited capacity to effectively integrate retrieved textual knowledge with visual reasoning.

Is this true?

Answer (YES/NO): NO